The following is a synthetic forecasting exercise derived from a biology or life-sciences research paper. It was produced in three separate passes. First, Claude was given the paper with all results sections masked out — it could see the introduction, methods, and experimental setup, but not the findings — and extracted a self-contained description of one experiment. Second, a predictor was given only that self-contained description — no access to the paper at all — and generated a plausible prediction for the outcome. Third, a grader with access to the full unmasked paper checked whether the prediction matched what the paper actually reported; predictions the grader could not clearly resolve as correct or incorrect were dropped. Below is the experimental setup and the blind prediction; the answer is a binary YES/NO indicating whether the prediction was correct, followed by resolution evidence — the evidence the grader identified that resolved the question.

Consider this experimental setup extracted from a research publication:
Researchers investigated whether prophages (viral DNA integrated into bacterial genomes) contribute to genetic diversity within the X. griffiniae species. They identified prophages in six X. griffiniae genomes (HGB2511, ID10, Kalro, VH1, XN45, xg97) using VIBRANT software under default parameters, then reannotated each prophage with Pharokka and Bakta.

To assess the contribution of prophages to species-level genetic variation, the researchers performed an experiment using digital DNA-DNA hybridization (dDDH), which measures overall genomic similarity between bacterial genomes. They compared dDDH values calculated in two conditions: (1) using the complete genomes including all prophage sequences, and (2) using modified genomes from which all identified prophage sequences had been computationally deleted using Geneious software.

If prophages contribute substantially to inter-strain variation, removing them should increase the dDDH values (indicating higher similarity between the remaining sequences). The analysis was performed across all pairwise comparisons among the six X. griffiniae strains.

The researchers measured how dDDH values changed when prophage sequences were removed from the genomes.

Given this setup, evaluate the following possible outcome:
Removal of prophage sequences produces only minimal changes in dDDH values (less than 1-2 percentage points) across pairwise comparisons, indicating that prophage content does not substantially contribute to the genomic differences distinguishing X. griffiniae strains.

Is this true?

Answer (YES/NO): NO